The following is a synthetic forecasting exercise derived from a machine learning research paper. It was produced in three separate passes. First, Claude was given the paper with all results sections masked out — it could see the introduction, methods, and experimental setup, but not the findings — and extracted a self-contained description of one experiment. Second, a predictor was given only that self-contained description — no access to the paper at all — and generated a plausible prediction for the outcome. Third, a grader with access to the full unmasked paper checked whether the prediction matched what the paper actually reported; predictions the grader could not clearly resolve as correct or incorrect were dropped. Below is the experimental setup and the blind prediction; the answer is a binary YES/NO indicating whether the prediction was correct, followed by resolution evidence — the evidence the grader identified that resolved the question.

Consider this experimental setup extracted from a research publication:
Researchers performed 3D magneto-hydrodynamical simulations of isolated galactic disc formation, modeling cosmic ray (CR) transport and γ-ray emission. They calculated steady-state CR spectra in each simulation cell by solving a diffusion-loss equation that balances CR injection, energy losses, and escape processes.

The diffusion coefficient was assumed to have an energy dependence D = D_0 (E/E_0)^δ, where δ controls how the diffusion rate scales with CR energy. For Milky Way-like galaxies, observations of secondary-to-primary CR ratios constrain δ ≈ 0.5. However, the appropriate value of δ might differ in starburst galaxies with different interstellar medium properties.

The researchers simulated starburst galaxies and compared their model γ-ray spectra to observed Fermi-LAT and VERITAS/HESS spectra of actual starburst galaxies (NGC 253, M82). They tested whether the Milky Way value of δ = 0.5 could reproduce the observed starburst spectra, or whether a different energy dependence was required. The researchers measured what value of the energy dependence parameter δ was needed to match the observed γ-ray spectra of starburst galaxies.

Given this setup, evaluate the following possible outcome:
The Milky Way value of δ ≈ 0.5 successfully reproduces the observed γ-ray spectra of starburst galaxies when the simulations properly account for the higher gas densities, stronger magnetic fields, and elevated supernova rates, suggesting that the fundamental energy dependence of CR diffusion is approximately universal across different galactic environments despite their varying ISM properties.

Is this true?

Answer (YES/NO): NO